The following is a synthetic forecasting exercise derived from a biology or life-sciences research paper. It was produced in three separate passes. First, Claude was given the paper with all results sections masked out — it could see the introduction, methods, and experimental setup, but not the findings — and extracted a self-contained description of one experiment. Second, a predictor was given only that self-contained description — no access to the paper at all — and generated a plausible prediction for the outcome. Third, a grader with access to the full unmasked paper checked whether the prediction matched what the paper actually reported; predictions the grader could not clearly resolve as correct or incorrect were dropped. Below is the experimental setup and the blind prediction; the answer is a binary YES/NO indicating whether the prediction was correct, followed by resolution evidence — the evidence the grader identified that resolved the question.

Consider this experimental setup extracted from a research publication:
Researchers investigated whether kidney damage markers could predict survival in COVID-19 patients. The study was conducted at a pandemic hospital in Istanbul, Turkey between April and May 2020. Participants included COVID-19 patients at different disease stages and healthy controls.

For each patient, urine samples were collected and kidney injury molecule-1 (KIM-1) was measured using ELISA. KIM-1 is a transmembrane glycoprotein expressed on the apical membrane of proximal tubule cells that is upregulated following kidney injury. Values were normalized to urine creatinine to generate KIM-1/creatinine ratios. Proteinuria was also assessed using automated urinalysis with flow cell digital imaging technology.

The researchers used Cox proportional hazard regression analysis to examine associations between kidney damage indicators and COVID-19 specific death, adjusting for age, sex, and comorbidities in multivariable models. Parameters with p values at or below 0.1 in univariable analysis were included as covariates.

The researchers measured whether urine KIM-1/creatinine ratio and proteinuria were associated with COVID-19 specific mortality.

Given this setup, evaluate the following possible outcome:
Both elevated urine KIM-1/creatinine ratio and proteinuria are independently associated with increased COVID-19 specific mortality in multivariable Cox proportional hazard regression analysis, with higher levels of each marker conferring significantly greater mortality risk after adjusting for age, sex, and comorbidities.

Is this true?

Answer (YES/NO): YES